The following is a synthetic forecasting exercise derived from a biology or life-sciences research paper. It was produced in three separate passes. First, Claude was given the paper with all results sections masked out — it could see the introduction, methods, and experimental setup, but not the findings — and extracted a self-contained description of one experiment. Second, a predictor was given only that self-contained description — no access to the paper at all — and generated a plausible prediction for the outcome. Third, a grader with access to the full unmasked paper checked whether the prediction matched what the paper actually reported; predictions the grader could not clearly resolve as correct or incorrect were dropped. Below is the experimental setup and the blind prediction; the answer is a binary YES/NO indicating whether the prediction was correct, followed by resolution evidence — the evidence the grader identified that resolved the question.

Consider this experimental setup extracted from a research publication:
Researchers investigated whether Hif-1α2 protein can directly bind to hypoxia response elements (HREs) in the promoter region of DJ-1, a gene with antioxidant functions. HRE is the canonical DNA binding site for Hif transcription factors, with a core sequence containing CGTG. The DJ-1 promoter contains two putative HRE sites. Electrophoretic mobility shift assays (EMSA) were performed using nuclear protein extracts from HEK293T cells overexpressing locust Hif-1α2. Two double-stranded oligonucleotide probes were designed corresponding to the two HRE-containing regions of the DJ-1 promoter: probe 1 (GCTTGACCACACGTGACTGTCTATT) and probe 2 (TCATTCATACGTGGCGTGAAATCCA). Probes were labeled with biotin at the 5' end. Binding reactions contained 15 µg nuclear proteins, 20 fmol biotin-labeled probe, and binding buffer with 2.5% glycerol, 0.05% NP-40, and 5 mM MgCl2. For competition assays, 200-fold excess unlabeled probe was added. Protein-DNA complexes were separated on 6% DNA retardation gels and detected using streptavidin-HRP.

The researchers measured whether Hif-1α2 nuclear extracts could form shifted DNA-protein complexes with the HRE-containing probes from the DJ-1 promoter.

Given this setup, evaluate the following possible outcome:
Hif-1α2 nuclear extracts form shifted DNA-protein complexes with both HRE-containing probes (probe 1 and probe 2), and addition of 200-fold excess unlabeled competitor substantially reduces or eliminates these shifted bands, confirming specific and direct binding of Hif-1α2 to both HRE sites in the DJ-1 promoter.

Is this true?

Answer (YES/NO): NO